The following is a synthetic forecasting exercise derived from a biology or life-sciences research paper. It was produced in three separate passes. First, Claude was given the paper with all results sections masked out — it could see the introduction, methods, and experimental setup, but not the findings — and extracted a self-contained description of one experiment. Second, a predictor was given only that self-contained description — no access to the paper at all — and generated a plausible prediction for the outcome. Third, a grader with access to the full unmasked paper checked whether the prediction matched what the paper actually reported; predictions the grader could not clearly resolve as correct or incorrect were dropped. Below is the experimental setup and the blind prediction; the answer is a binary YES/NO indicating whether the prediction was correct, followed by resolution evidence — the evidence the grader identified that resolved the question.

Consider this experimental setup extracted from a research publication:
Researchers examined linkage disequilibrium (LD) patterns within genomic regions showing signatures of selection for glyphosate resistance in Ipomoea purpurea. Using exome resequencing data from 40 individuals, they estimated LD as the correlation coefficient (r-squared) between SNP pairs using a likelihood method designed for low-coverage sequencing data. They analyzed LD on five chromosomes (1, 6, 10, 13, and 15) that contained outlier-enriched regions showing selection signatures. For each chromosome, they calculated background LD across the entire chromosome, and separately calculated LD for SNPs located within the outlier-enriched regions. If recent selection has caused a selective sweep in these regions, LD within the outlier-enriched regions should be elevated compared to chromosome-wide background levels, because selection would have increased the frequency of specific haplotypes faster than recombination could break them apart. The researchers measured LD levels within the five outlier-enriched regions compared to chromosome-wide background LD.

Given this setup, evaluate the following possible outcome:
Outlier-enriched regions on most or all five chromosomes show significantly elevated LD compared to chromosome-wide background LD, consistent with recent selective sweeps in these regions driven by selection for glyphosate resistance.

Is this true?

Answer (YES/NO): YES